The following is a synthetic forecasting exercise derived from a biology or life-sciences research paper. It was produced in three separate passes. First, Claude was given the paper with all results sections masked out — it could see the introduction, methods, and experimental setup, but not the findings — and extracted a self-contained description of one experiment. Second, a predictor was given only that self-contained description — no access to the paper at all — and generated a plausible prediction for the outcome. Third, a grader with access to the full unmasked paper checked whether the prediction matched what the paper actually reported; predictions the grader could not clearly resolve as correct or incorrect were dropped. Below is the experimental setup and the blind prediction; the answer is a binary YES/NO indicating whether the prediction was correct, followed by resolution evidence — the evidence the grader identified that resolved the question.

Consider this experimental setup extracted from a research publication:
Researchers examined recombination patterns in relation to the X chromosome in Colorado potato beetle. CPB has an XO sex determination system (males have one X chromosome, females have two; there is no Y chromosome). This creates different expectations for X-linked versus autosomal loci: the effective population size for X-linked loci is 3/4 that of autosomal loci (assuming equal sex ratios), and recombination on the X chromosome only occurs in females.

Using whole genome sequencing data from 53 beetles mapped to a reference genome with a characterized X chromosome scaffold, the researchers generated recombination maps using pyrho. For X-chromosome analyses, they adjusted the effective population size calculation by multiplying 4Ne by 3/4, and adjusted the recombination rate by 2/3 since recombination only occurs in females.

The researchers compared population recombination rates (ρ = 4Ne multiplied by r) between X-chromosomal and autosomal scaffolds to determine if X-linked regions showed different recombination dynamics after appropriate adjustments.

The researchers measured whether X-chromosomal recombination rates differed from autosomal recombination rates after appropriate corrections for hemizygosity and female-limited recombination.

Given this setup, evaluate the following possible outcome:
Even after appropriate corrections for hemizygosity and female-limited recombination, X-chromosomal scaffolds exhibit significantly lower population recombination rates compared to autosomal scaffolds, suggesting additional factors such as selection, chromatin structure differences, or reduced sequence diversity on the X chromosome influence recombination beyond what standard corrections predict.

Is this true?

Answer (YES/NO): YES